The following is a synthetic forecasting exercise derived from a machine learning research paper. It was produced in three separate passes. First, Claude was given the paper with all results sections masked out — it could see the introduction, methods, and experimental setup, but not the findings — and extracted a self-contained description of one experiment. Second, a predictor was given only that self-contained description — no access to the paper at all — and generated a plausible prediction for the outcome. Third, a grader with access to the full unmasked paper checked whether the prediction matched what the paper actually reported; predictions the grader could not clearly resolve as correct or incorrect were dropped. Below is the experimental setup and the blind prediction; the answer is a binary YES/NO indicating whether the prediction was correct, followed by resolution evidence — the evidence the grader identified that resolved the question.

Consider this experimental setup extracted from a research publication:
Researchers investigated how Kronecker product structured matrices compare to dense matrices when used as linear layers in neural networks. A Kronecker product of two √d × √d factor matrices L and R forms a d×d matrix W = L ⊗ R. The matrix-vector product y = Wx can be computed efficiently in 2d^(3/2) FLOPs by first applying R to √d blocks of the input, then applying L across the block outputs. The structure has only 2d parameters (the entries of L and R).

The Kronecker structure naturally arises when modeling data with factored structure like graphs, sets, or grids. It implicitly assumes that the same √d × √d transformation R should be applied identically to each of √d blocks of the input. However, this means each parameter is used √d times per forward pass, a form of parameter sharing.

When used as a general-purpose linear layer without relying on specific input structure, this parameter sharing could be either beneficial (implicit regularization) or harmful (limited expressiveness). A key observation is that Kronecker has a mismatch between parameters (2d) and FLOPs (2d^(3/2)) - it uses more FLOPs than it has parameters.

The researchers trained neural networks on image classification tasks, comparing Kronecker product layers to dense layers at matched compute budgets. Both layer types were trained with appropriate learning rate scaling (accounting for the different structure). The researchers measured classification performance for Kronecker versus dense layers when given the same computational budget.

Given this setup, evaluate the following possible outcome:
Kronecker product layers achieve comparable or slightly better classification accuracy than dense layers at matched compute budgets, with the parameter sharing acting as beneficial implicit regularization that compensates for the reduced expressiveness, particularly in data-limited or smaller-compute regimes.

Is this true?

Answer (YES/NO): NO